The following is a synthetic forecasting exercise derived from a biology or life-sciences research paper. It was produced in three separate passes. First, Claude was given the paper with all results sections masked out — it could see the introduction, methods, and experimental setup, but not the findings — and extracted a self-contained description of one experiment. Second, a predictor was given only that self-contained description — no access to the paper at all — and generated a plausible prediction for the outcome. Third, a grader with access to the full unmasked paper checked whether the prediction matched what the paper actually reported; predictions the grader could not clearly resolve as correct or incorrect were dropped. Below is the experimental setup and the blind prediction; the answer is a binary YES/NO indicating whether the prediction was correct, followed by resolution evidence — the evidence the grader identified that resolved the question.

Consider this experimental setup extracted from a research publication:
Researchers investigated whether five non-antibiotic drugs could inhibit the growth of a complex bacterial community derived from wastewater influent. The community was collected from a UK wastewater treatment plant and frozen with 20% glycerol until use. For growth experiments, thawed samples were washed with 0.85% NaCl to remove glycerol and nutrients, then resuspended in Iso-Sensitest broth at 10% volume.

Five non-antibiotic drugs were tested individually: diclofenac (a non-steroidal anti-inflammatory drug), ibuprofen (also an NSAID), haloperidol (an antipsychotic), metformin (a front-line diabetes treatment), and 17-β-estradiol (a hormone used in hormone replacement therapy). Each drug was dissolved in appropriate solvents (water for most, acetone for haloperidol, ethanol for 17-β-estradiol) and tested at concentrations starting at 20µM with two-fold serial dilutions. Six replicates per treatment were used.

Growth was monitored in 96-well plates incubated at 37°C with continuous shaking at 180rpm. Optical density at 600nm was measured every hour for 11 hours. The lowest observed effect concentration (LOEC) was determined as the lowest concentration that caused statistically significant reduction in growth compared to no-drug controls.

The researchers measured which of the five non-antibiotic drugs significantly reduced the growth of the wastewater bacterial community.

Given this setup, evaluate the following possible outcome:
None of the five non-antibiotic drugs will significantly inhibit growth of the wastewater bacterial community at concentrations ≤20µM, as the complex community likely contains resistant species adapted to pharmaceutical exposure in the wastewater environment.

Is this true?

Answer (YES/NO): NO